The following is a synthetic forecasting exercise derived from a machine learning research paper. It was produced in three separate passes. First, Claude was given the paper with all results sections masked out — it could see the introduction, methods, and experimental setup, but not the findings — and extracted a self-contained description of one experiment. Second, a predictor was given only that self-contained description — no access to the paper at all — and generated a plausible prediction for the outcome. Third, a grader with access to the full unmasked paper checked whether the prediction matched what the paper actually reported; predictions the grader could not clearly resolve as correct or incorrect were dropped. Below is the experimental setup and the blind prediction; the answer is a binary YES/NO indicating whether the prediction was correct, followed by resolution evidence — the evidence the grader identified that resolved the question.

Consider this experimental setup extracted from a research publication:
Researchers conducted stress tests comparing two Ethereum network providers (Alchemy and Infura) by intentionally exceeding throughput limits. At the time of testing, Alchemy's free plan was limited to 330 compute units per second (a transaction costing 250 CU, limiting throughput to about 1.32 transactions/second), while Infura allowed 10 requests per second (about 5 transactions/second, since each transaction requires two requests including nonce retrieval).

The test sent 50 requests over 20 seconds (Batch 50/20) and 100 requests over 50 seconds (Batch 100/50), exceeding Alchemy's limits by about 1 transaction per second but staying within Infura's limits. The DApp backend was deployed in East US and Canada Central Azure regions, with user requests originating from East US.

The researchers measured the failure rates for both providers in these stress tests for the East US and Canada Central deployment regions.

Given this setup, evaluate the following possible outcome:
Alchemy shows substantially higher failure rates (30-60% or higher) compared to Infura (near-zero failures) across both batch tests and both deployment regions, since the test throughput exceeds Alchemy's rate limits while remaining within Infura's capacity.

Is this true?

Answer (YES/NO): NO